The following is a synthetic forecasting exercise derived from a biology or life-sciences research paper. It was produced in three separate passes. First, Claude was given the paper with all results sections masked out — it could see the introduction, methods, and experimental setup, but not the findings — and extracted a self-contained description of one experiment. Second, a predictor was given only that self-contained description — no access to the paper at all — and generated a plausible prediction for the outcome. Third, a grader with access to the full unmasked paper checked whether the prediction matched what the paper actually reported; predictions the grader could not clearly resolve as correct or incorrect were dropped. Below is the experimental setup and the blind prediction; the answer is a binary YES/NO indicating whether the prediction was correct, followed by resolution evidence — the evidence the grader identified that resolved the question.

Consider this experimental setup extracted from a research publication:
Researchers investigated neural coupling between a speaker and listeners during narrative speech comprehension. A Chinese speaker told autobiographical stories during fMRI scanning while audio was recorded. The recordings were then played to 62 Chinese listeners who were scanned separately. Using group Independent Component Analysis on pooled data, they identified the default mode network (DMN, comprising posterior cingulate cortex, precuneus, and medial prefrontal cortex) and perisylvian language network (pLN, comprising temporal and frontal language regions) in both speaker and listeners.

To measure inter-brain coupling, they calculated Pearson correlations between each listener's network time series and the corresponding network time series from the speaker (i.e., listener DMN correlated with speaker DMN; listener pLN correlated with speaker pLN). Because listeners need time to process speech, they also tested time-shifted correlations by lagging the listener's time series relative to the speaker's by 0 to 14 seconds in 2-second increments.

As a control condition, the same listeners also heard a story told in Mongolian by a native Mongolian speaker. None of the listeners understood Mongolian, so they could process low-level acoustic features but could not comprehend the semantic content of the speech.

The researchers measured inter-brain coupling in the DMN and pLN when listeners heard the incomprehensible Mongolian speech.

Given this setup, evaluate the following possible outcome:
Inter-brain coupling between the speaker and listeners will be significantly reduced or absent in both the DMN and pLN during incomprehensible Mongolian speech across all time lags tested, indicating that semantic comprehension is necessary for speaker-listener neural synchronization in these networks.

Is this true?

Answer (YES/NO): YES